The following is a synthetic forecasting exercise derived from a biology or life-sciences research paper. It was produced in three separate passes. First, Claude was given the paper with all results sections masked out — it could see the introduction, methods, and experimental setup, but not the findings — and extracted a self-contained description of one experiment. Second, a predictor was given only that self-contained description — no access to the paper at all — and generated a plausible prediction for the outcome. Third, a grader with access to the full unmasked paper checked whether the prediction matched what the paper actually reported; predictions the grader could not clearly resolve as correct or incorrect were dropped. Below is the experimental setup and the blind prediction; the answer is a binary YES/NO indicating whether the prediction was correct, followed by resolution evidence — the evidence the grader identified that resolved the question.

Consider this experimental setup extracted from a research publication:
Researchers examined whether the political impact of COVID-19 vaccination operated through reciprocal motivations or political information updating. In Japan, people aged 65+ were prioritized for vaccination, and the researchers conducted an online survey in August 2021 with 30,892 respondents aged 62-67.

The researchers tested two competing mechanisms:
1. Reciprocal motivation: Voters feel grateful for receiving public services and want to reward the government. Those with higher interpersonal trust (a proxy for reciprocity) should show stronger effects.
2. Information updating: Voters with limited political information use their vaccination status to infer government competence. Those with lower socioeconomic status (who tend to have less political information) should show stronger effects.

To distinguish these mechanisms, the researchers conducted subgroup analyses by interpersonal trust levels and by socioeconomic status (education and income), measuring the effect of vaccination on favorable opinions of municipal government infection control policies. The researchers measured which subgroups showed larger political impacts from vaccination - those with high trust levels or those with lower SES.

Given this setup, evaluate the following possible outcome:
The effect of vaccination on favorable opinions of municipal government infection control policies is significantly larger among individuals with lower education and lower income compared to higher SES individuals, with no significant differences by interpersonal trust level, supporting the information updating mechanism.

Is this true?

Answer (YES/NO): NO